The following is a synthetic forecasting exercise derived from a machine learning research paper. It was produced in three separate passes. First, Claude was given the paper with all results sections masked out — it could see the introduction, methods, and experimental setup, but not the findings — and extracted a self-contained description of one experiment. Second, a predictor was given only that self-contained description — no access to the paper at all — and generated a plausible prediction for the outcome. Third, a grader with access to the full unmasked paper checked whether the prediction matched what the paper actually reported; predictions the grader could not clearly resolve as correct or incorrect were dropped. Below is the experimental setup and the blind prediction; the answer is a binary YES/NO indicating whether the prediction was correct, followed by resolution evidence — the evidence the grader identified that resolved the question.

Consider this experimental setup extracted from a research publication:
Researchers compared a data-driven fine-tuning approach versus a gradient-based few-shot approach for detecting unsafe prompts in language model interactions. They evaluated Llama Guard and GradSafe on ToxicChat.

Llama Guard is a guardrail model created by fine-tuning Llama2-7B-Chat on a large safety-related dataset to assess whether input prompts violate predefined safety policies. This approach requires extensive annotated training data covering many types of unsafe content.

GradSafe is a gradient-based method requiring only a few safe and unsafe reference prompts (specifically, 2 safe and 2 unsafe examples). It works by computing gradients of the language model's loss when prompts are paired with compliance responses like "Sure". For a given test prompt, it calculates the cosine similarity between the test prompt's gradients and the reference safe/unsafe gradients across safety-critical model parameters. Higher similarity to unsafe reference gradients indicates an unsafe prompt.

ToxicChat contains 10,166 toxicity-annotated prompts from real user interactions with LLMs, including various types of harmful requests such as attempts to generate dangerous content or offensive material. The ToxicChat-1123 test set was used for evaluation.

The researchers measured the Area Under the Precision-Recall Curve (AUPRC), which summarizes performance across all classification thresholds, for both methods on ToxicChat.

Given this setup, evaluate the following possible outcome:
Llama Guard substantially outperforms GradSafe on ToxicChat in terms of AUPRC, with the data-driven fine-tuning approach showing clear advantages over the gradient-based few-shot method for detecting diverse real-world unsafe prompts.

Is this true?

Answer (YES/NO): NO